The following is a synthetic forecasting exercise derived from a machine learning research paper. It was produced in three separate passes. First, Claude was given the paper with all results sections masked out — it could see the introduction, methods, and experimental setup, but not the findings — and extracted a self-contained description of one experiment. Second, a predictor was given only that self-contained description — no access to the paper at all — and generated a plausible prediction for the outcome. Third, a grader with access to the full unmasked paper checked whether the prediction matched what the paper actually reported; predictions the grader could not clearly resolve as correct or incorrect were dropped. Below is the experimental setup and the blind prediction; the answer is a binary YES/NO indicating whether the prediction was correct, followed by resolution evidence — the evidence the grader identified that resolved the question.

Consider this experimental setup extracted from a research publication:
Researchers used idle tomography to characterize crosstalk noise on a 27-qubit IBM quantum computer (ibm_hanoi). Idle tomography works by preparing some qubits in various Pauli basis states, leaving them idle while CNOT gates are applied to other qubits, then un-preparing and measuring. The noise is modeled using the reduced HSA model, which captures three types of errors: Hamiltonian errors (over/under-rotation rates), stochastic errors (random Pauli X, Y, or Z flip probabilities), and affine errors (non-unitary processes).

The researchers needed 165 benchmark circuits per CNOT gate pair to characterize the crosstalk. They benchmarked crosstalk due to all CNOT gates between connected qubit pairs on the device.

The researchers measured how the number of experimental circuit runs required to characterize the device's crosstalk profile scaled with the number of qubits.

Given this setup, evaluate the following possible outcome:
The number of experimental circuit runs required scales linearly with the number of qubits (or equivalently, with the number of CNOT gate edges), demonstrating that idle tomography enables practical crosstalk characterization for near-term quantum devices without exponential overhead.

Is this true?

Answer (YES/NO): NO